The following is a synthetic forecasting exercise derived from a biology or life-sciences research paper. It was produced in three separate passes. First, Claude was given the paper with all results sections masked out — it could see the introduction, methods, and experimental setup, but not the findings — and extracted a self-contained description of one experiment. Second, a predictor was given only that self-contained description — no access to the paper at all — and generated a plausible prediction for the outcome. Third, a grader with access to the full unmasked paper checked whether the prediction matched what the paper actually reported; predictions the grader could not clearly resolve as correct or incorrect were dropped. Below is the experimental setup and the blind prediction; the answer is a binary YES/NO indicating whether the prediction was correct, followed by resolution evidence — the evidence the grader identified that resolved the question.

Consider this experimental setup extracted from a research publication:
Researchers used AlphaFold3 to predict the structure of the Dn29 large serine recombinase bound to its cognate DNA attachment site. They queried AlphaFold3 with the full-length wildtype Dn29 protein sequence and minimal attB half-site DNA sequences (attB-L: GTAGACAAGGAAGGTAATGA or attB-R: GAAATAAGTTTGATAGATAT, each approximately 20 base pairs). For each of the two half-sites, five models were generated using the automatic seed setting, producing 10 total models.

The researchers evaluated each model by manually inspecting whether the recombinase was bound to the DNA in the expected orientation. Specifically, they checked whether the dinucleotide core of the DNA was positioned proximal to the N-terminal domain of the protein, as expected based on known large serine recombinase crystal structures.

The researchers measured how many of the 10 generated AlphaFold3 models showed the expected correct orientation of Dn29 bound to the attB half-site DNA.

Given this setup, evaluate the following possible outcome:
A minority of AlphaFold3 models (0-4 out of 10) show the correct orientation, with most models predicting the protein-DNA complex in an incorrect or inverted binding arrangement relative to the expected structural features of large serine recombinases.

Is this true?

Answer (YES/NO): YES